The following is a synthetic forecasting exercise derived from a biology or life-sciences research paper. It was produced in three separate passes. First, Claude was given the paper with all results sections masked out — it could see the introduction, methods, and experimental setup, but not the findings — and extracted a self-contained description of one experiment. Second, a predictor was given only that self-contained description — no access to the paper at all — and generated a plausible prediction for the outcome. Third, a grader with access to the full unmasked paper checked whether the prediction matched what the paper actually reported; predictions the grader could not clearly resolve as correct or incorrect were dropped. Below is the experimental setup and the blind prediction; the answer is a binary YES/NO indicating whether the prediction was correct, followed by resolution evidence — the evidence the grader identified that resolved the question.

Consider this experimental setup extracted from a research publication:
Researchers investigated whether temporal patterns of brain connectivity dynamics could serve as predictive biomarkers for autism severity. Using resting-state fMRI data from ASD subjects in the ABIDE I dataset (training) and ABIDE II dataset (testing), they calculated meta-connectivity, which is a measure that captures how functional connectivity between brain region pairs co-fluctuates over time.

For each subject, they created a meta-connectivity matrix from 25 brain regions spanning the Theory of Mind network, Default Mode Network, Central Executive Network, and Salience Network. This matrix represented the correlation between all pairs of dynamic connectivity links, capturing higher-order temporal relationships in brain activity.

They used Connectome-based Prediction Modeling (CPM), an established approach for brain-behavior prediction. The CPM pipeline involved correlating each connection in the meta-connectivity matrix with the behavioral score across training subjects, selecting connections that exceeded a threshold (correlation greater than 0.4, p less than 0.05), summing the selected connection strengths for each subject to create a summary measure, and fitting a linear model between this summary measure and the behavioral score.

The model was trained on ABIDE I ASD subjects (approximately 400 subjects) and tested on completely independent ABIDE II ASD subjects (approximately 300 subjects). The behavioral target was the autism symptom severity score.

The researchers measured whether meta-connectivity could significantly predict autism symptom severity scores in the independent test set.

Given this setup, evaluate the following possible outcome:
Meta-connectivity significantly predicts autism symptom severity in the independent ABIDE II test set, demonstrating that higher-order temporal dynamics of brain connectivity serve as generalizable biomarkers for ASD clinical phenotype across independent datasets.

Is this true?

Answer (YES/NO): YES